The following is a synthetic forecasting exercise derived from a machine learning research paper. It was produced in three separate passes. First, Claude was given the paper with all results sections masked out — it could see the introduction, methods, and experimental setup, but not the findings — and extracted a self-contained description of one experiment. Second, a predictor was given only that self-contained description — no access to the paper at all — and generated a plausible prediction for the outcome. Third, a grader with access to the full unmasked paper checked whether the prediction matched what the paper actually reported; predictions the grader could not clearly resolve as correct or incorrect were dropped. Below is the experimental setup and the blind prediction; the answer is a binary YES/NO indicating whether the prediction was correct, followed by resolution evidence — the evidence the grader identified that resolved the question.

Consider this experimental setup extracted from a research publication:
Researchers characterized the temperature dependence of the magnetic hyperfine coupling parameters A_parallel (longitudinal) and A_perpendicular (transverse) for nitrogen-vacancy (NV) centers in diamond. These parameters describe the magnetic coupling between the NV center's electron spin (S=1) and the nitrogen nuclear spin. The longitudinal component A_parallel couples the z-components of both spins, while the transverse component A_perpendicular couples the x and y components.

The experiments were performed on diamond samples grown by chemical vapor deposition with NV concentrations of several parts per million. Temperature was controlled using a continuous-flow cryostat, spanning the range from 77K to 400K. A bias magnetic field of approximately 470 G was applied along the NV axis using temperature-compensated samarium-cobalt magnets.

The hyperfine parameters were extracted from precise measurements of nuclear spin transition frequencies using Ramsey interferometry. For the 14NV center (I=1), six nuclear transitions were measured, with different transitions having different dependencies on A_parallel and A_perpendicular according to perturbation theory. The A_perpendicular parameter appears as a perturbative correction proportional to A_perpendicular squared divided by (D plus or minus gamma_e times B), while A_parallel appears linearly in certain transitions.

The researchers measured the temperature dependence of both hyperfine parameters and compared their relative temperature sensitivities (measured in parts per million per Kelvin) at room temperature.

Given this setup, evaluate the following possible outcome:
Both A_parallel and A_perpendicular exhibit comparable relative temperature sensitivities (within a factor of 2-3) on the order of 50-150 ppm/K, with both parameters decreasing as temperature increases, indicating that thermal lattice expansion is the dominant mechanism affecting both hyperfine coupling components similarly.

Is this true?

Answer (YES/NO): YES